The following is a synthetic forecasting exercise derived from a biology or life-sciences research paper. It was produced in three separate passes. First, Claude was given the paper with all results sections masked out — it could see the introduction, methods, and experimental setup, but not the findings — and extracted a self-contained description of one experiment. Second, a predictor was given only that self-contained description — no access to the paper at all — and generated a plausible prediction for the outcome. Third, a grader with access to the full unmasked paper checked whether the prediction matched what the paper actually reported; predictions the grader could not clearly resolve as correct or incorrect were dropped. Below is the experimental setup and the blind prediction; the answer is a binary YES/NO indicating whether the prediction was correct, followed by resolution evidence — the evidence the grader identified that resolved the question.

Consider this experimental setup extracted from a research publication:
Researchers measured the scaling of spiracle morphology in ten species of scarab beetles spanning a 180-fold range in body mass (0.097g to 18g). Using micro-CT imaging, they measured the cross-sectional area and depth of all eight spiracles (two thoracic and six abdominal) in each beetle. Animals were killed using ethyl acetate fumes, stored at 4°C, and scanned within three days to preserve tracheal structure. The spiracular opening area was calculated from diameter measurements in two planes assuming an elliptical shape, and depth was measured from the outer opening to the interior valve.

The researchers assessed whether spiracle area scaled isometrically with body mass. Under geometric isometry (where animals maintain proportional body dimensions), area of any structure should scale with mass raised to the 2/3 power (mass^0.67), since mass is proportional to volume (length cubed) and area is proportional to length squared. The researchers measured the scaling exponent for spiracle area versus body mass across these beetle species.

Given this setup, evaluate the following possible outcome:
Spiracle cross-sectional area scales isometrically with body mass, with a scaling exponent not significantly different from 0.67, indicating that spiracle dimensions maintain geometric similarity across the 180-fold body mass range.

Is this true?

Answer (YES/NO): YES